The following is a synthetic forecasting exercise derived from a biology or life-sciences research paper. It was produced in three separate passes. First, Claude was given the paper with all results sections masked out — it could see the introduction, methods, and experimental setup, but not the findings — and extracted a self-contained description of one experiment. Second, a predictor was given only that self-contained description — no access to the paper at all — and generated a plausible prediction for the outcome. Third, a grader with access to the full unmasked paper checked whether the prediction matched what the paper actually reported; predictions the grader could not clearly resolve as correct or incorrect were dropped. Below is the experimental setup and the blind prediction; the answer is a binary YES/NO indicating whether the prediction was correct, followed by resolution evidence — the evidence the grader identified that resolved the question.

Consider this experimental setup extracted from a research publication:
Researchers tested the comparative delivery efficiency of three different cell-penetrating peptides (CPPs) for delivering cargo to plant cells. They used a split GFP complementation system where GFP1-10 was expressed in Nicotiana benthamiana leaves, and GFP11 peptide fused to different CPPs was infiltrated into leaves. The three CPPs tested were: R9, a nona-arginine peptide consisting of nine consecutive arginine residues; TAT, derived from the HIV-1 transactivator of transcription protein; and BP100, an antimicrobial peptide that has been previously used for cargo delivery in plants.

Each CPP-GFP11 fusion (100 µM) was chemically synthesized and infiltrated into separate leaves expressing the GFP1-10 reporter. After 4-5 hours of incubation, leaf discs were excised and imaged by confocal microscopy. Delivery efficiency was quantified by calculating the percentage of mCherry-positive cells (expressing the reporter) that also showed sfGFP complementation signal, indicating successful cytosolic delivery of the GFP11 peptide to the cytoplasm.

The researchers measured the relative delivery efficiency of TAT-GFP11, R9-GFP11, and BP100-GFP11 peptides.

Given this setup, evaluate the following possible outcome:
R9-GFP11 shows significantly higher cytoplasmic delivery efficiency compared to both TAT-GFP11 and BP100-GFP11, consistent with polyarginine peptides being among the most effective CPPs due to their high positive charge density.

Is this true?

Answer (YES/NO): NO